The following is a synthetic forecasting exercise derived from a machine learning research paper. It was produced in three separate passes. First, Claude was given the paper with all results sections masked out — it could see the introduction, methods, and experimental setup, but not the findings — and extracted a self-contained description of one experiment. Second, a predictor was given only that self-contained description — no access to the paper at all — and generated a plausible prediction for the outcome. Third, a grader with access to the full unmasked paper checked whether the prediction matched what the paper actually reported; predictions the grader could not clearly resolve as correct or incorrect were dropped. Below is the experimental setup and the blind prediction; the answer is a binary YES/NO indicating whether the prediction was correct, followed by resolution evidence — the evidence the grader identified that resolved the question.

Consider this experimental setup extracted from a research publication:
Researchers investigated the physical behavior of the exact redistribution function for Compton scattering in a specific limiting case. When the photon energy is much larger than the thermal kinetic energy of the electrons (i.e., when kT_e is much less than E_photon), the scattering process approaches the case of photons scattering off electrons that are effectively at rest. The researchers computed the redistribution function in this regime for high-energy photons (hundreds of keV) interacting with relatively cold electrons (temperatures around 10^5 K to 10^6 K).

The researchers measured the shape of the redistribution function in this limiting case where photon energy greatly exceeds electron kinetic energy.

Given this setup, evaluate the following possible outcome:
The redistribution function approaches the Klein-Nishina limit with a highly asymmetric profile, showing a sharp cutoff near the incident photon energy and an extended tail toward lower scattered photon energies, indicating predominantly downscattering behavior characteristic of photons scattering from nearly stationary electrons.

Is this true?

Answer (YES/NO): NO